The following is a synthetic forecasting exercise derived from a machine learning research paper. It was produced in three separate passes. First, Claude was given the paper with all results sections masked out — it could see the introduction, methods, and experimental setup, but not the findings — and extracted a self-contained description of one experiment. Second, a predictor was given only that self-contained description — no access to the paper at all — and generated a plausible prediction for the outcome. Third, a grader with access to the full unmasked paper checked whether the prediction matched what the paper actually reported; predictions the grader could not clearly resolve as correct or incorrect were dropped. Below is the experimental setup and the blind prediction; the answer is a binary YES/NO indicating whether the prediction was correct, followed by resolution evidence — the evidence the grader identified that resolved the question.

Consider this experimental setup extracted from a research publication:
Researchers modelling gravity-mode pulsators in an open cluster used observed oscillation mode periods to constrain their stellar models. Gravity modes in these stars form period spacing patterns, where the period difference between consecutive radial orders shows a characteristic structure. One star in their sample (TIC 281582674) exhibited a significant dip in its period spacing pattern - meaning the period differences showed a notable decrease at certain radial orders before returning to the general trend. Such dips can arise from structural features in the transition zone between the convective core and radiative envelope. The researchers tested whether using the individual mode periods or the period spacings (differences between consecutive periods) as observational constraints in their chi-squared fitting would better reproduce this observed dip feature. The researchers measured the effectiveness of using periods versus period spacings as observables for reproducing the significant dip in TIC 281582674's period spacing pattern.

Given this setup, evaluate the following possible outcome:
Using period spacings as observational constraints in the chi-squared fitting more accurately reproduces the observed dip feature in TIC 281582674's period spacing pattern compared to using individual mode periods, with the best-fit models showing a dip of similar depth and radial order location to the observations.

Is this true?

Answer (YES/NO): YES